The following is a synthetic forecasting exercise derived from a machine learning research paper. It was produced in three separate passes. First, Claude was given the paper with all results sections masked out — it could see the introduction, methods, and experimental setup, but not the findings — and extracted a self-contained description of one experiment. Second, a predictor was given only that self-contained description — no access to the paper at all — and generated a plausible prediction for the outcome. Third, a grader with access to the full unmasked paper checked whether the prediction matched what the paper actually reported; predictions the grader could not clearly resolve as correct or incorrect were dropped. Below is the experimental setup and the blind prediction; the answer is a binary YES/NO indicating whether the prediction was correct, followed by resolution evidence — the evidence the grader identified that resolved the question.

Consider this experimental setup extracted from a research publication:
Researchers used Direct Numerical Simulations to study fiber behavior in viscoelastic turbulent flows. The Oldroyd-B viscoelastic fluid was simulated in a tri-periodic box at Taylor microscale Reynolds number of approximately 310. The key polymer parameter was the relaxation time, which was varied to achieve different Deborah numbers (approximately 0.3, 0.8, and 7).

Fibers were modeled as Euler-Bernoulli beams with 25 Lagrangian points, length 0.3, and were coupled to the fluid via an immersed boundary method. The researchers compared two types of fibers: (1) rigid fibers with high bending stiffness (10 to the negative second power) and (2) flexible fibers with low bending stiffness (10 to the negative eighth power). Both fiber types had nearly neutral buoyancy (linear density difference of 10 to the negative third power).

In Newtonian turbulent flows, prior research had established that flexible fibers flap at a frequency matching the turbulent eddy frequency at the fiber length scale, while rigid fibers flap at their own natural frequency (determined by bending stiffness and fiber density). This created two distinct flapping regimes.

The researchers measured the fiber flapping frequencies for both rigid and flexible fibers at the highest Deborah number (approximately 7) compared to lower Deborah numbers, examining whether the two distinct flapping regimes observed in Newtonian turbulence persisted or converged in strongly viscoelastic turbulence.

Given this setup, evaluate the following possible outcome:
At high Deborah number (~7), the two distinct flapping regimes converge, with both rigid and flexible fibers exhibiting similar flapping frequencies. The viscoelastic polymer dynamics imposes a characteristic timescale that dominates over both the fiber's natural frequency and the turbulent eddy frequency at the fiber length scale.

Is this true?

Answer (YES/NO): NO